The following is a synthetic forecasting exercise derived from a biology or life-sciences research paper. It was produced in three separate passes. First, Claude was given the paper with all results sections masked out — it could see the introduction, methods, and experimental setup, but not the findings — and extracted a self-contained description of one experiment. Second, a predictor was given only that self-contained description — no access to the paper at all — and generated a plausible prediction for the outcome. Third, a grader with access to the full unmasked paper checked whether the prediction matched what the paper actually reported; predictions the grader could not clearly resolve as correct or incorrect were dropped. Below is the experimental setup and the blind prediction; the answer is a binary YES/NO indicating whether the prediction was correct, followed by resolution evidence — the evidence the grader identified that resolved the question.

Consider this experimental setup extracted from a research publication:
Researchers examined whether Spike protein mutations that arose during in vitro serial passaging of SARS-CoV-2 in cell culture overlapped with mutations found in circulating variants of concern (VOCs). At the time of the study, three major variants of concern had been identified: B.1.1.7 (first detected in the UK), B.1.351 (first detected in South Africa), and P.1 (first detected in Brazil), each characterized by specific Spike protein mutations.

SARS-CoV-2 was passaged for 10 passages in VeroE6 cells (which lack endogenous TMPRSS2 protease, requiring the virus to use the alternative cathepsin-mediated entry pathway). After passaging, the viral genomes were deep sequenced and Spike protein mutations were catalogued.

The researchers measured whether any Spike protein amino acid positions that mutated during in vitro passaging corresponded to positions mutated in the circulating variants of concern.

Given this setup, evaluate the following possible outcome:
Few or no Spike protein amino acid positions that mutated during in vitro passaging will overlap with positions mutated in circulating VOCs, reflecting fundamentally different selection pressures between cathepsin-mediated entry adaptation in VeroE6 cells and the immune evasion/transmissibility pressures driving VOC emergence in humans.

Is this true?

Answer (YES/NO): NO